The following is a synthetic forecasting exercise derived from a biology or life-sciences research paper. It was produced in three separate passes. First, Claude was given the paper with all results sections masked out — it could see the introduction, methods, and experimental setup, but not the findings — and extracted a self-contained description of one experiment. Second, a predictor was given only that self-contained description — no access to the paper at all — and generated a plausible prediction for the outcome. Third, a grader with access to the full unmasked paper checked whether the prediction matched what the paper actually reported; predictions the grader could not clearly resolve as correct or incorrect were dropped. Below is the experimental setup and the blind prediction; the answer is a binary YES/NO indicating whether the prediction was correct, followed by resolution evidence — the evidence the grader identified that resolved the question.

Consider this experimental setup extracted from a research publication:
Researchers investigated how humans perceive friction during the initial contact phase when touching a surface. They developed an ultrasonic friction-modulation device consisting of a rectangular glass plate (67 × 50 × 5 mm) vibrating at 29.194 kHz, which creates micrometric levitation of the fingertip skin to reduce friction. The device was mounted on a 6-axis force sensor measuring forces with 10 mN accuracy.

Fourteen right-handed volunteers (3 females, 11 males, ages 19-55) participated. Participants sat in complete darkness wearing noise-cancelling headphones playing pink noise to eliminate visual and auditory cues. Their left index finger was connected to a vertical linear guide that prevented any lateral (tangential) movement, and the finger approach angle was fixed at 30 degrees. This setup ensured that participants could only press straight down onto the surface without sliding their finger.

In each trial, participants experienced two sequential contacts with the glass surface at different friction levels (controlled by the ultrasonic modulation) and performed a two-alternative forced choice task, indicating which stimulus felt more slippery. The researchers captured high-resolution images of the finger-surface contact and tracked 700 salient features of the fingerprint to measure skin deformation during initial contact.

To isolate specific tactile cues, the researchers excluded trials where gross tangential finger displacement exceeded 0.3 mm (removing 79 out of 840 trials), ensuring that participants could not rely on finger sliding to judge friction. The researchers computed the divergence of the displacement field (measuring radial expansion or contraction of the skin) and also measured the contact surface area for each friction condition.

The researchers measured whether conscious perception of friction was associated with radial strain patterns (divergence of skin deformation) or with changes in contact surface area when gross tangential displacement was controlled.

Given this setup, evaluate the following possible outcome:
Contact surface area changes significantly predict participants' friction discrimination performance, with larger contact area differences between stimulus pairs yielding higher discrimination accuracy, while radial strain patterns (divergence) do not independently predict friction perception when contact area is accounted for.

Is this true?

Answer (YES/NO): NO